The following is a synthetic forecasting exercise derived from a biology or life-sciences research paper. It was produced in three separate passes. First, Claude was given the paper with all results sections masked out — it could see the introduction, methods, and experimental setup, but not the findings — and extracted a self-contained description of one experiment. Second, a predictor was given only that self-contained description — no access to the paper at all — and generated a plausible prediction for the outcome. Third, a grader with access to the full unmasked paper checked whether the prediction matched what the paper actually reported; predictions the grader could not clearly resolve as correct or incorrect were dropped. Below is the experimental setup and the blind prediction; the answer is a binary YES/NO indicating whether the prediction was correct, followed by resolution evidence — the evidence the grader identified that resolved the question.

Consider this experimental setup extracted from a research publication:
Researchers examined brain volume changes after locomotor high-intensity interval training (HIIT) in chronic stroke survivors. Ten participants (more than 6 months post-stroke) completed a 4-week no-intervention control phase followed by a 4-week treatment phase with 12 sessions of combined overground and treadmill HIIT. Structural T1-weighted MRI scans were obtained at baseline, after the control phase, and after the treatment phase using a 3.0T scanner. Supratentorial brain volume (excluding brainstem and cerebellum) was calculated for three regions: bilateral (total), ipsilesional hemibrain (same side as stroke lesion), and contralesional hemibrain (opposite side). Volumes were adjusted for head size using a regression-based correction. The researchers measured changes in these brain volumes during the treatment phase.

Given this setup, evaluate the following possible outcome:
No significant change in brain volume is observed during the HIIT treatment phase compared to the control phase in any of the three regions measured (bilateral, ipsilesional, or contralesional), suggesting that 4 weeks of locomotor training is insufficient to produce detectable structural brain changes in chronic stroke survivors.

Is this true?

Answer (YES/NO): NO